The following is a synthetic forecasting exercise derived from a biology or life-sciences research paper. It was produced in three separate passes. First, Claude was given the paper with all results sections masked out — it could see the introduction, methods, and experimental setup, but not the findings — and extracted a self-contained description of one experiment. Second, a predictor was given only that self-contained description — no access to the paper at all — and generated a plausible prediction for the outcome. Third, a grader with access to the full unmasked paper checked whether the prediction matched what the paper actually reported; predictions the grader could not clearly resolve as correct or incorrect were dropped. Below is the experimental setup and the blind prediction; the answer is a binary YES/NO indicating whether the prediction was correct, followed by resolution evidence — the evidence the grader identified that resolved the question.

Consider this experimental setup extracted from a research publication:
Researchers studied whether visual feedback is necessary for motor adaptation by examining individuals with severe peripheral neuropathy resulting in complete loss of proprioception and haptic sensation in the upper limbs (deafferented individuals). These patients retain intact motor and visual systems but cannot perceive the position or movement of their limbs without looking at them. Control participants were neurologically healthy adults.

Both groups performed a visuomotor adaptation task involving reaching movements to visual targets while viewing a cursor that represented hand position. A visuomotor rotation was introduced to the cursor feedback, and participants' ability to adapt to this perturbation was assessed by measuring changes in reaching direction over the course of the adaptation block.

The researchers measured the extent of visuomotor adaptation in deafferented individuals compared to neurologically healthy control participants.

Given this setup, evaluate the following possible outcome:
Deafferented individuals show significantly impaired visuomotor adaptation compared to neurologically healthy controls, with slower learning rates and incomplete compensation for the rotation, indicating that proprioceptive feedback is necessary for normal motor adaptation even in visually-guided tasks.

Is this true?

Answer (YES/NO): NO